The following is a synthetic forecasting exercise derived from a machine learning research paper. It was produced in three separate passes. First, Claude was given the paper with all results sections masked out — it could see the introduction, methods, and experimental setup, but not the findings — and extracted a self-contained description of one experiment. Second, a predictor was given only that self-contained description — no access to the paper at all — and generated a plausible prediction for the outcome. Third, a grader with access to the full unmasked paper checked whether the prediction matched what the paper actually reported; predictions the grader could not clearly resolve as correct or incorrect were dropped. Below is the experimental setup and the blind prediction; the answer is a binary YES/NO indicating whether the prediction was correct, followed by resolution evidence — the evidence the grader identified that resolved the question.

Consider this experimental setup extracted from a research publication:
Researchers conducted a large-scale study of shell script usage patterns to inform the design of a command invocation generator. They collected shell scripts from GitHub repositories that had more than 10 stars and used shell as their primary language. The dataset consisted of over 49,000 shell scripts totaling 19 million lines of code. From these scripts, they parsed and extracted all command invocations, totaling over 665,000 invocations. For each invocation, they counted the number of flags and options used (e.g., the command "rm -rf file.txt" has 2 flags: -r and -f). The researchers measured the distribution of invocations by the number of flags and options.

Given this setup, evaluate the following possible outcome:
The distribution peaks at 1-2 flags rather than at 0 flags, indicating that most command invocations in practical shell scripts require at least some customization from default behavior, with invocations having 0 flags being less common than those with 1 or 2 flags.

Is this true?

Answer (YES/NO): NO